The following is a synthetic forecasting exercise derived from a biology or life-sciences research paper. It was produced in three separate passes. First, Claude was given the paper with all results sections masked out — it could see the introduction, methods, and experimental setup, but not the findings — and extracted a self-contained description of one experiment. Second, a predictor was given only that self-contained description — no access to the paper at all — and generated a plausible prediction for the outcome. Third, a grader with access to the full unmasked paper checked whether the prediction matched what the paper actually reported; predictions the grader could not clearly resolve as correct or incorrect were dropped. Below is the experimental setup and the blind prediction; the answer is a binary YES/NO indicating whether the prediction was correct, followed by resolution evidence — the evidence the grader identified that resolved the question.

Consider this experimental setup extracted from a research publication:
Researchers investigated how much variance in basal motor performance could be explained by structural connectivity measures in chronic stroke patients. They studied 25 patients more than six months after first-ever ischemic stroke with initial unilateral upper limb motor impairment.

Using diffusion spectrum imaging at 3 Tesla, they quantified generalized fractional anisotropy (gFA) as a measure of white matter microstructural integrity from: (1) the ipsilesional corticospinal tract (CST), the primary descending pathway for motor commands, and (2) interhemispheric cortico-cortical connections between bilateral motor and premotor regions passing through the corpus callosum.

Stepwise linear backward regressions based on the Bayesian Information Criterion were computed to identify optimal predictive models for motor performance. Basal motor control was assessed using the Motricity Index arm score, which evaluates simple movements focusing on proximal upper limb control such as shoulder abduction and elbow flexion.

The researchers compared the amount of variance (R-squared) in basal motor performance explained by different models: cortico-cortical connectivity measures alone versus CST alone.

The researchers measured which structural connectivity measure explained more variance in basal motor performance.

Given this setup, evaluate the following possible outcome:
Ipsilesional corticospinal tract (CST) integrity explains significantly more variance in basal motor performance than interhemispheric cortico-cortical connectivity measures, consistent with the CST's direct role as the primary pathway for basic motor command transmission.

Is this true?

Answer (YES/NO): NO